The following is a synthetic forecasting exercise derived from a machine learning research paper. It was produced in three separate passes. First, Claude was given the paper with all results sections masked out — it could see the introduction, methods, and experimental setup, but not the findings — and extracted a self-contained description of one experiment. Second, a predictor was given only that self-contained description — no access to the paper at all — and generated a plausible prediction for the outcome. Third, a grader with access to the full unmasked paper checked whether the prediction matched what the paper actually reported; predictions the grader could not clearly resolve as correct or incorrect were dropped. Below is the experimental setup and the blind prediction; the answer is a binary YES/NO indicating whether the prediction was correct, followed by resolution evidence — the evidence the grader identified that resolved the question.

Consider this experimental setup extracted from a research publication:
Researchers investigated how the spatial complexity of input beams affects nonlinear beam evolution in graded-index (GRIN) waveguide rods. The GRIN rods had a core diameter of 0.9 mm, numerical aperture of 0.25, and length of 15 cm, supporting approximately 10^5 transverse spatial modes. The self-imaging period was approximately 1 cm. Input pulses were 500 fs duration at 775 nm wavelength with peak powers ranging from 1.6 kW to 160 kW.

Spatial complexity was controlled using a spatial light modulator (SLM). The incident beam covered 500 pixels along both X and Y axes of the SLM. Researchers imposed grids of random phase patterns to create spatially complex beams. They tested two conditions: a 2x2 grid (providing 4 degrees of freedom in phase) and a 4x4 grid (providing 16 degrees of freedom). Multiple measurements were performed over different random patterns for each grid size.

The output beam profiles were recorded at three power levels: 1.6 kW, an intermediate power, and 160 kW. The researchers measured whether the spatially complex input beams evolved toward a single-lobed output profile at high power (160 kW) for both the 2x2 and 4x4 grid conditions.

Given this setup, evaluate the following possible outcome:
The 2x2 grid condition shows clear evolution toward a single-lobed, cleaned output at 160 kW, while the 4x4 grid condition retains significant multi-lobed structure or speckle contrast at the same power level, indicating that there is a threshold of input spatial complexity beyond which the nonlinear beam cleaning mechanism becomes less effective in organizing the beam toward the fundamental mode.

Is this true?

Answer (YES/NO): NO